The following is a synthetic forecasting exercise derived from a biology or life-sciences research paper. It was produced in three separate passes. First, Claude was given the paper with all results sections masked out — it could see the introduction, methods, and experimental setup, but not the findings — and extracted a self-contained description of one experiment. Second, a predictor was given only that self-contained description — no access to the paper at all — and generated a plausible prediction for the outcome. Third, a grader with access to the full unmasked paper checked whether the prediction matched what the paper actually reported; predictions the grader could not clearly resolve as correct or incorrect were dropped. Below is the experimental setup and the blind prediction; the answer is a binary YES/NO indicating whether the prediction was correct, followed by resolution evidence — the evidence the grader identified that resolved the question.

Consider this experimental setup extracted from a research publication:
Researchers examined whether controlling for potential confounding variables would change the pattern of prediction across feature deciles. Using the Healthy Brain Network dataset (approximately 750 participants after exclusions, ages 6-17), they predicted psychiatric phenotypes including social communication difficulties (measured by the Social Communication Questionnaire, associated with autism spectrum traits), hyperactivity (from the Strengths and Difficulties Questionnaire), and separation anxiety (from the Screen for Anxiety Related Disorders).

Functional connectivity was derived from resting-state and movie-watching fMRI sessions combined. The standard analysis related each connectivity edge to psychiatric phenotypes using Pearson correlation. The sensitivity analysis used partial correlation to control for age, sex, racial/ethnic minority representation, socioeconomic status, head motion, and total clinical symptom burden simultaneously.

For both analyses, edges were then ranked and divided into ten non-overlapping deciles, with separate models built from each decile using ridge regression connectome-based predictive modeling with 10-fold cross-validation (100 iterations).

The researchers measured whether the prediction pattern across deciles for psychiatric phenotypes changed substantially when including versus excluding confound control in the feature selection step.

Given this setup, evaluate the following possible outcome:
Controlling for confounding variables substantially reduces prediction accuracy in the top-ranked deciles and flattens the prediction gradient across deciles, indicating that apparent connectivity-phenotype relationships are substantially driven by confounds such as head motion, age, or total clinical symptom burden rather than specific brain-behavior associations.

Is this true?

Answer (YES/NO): NO